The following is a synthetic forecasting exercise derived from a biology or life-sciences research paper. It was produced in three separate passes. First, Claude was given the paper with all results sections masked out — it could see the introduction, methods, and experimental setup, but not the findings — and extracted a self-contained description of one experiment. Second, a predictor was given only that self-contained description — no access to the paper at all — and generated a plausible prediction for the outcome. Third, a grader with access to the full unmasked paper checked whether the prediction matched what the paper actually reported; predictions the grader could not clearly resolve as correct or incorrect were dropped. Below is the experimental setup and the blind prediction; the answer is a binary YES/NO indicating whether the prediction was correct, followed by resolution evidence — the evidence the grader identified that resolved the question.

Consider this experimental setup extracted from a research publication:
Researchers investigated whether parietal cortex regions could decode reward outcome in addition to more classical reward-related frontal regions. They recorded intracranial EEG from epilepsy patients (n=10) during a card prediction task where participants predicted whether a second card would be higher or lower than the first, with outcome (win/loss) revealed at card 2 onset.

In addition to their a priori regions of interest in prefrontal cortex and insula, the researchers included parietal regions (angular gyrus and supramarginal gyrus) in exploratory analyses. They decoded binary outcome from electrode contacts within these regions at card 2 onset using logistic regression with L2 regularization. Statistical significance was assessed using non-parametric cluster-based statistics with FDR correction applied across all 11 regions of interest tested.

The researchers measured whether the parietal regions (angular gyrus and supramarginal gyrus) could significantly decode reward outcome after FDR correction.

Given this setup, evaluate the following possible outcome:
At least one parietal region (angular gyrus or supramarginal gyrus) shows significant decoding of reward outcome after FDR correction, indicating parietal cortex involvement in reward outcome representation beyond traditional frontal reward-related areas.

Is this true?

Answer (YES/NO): YES